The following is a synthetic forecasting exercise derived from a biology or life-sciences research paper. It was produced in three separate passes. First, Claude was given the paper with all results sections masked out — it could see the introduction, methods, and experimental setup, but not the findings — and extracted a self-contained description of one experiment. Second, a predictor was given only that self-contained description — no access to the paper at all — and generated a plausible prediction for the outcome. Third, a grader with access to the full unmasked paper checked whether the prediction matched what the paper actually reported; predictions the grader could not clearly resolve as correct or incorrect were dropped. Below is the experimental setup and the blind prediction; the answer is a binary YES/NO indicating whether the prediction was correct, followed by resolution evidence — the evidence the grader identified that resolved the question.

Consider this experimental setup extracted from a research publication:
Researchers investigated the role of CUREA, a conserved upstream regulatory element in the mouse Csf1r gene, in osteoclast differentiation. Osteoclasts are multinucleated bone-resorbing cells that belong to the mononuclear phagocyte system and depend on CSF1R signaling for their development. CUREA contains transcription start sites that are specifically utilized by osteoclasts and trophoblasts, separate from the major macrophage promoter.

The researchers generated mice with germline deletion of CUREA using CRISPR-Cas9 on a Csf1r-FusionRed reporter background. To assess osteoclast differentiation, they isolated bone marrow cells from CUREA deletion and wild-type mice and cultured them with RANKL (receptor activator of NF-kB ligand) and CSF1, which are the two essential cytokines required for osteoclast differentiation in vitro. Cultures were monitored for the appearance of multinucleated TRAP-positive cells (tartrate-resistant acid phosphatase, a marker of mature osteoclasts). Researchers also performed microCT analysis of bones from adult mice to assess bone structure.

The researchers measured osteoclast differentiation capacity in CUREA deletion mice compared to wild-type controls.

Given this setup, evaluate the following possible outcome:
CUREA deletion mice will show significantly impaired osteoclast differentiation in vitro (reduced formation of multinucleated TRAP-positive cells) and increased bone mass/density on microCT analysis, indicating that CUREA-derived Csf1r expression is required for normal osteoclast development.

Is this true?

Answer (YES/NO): NO